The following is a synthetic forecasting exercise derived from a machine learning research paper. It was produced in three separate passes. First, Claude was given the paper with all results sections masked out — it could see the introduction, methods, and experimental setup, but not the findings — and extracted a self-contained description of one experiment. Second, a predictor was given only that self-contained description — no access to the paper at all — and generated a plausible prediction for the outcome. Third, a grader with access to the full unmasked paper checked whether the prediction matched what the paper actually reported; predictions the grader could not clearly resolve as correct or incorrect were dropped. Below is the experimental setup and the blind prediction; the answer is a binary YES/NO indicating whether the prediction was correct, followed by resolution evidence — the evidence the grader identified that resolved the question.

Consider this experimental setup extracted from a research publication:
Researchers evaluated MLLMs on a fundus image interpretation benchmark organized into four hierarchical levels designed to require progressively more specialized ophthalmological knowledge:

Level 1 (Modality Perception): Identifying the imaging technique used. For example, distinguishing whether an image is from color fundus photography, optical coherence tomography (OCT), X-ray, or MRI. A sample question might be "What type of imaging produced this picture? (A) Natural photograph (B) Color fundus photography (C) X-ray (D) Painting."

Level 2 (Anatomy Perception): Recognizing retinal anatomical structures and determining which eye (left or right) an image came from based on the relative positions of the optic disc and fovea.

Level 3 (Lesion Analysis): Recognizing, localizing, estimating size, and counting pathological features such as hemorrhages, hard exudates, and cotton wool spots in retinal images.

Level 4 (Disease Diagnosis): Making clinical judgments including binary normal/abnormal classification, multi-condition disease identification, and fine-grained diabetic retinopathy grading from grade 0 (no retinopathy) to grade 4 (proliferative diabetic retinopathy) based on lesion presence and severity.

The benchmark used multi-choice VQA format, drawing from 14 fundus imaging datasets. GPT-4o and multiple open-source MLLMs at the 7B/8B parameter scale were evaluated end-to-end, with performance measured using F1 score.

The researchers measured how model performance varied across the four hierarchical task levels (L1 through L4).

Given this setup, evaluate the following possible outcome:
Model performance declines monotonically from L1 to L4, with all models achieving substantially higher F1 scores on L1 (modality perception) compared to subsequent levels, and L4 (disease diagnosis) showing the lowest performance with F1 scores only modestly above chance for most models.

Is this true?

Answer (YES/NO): NO